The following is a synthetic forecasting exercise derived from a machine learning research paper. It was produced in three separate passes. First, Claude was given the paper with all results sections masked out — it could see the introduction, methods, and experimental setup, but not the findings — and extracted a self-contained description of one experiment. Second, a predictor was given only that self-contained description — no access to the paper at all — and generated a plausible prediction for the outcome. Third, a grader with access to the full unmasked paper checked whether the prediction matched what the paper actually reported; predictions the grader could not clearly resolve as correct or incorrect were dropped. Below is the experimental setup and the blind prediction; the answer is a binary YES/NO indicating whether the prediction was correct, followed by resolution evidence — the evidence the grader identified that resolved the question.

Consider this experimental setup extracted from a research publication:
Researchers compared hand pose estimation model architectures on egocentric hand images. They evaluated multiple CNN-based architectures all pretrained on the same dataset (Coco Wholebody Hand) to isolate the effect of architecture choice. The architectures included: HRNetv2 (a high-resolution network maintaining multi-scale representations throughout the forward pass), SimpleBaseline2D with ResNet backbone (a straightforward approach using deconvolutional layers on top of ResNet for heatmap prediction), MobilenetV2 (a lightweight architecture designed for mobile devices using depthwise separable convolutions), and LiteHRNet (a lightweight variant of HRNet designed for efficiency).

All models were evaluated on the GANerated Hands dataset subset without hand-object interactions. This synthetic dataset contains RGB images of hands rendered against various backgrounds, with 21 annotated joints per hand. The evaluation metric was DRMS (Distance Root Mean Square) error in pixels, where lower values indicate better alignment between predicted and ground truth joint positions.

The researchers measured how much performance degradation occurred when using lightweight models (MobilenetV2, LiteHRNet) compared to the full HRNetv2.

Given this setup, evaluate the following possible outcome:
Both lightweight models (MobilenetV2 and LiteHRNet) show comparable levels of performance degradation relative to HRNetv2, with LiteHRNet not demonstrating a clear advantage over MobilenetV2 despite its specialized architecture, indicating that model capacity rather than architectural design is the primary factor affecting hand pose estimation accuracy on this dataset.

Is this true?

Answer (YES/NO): NO